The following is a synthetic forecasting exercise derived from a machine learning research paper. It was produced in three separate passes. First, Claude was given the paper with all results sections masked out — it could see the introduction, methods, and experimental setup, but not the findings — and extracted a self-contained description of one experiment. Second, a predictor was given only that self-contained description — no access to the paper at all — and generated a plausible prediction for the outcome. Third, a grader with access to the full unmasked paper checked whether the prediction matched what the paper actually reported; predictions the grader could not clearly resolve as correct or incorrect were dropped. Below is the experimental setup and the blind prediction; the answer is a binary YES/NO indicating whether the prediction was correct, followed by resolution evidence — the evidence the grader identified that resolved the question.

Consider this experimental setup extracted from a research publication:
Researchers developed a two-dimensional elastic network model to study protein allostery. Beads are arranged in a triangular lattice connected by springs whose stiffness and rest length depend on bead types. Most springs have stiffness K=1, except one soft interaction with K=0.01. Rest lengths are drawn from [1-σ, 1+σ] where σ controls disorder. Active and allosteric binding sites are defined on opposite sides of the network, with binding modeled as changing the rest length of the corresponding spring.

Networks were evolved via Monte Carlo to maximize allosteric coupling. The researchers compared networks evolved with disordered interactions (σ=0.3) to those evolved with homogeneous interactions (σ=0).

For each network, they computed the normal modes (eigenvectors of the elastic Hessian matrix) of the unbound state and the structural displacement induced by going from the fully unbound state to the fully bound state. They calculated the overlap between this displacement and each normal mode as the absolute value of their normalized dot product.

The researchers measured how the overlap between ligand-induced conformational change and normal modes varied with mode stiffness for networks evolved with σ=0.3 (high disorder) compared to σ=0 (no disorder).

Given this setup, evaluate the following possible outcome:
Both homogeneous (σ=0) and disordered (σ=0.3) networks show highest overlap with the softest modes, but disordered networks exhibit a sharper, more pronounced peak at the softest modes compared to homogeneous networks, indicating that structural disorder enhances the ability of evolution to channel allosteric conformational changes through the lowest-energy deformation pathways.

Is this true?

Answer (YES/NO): NO